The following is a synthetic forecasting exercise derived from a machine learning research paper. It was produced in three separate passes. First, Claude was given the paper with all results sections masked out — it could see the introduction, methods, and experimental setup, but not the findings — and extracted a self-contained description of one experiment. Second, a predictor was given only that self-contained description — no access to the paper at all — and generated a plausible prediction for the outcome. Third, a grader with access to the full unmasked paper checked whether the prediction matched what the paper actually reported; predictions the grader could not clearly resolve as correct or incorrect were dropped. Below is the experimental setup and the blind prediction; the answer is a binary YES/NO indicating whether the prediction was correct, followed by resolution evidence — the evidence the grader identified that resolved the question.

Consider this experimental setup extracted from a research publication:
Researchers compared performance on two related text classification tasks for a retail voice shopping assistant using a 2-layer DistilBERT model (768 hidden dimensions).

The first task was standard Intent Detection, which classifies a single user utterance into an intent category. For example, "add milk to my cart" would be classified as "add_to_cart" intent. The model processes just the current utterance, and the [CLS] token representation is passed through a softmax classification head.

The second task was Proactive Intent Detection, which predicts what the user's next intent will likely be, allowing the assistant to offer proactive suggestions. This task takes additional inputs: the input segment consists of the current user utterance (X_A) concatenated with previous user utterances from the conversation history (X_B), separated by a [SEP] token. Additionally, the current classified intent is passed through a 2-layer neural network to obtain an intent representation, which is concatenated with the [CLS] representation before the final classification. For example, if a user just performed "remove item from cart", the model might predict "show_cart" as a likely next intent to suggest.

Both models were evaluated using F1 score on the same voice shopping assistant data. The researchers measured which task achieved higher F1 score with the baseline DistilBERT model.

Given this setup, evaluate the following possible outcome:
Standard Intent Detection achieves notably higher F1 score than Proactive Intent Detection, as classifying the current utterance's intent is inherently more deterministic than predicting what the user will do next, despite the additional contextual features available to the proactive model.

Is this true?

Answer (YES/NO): YES